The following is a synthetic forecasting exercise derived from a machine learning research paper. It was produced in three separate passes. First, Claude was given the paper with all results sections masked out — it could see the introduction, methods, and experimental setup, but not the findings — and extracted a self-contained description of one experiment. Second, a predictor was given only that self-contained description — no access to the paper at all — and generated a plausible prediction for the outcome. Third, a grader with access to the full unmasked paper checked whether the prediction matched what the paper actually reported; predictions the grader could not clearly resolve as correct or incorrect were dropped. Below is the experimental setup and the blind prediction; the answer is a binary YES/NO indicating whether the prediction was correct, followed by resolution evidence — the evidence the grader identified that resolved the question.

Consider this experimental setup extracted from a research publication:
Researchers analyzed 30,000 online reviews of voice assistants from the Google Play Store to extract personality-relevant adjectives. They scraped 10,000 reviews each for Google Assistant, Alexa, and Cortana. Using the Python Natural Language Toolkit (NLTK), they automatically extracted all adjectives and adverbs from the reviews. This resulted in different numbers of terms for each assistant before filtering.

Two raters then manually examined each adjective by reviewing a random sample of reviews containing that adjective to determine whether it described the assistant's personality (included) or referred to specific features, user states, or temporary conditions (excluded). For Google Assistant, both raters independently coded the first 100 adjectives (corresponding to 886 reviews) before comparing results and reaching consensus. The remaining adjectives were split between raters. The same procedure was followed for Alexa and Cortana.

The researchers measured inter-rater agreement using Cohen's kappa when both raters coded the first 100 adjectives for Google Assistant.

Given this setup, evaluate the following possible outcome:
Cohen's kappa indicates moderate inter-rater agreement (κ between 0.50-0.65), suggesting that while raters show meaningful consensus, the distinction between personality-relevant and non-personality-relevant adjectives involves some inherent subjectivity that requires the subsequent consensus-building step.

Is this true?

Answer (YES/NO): NO